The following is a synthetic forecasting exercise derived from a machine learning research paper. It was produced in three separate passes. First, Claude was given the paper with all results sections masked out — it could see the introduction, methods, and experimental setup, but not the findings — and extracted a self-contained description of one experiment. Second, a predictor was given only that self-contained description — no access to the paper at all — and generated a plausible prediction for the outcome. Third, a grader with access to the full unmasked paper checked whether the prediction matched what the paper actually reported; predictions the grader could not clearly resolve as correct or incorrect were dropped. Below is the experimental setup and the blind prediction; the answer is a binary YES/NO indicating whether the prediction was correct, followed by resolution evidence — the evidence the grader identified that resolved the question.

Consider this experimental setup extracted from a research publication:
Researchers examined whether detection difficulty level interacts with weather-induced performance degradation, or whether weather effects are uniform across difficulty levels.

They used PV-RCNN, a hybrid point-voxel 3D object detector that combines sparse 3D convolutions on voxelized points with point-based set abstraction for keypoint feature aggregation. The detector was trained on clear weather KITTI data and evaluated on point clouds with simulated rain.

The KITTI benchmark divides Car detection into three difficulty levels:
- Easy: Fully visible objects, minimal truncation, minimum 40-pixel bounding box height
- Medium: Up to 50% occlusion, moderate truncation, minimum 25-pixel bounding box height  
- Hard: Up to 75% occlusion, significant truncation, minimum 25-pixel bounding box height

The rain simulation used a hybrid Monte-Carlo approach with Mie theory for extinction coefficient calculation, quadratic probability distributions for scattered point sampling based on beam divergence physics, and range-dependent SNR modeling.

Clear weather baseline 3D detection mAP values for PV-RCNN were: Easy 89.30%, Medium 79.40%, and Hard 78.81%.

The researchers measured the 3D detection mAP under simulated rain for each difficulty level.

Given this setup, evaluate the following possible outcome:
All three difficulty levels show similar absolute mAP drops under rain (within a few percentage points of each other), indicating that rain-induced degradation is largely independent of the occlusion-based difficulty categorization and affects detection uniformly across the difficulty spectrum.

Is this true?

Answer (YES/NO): NO